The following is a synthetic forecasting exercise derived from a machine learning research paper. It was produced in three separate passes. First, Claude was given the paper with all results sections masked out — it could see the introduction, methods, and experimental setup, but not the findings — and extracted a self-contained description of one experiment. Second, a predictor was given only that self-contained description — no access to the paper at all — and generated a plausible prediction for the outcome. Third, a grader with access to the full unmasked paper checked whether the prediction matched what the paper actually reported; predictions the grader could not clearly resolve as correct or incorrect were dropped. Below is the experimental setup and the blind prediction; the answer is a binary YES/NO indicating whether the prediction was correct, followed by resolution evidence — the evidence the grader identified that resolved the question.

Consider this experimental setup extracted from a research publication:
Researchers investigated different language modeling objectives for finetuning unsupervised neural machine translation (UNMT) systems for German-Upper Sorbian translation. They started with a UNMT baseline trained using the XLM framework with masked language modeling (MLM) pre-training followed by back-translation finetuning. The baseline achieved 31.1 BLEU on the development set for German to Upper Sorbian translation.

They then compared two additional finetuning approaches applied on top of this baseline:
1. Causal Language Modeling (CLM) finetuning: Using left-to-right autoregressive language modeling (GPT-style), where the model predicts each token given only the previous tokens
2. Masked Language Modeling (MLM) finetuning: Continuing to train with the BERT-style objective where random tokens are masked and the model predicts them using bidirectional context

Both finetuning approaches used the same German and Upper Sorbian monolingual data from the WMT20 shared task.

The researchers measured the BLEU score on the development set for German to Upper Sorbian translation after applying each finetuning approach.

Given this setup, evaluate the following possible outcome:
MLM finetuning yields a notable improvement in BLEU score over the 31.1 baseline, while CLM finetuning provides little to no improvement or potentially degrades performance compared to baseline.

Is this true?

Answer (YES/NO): YES